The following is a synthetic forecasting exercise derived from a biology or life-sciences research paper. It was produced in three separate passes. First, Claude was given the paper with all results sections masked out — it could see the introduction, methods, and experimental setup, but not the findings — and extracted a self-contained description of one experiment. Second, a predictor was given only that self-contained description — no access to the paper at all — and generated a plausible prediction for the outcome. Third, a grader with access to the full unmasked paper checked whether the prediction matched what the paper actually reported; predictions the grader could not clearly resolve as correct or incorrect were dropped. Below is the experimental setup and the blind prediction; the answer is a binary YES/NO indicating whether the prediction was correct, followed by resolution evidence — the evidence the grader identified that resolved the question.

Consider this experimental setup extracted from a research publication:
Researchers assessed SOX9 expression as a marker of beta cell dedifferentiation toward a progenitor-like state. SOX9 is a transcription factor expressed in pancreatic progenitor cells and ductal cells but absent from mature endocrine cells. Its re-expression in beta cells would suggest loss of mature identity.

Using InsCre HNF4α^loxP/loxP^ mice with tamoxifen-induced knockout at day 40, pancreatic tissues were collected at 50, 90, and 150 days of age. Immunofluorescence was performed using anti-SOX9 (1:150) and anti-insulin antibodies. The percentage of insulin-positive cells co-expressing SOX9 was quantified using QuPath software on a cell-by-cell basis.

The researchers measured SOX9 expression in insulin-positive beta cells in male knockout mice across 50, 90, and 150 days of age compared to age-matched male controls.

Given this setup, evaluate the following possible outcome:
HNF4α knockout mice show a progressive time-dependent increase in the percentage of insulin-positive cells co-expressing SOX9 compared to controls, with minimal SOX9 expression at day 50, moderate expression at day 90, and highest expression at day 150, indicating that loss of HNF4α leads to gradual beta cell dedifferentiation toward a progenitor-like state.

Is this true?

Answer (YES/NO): NO